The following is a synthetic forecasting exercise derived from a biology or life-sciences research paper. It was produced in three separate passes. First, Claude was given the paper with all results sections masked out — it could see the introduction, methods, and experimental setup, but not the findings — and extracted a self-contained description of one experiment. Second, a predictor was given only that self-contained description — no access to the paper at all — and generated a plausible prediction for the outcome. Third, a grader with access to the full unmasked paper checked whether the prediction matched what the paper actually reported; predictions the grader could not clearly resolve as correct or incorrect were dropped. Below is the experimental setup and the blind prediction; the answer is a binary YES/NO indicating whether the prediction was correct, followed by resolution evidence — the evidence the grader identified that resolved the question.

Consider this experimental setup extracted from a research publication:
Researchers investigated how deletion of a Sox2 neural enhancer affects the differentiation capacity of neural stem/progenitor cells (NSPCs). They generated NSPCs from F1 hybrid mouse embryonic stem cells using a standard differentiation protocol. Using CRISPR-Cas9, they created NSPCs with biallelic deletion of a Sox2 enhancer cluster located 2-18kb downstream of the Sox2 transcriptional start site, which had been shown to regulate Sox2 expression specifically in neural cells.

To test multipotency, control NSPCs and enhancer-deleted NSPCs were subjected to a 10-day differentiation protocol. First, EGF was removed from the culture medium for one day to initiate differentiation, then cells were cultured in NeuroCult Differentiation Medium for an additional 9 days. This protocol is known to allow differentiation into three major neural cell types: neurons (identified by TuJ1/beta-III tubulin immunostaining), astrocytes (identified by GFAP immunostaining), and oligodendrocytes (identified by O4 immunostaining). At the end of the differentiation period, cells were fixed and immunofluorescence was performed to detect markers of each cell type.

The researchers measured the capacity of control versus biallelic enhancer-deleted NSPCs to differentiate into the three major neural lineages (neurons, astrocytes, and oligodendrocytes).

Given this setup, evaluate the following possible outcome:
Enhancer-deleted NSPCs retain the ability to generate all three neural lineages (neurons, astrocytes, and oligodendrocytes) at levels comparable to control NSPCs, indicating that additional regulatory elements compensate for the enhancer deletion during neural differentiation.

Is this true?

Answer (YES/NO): NO